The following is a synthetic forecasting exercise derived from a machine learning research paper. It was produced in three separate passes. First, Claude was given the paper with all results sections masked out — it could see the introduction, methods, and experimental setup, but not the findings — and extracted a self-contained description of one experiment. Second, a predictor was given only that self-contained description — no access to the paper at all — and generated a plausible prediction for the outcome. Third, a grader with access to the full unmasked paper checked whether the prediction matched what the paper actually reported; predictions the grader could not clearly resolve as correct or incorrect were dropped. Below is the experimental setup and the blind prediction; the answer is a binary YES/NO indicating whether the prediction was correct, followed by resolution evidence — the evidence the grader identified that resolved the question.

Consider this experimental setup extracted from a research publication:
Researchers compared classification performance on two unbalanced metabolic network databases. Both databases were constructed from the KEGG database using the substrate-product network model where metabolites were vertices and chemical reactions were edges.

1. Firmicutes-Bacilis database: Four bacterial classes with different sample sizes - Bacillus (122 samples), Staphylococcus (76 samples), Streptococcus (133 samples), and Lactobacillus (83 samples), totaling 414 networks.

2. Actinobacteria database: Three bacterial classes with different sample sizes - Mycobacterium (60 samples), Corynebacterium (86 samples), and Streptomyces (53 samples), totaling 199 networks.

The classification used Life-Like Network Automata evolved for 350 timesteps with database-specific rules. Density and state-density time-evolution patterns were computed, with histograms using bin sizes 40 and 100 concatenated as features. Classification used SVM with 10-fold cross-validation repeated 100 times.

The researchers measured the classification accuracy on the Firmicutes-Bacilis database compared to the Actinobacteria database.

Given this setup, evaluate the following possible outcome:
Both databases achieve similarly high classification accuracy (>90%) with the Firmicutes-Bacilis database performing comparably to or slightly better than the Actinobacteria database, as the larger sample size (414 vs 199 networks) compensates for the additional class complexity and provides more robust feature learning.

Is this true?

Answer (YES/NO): NO